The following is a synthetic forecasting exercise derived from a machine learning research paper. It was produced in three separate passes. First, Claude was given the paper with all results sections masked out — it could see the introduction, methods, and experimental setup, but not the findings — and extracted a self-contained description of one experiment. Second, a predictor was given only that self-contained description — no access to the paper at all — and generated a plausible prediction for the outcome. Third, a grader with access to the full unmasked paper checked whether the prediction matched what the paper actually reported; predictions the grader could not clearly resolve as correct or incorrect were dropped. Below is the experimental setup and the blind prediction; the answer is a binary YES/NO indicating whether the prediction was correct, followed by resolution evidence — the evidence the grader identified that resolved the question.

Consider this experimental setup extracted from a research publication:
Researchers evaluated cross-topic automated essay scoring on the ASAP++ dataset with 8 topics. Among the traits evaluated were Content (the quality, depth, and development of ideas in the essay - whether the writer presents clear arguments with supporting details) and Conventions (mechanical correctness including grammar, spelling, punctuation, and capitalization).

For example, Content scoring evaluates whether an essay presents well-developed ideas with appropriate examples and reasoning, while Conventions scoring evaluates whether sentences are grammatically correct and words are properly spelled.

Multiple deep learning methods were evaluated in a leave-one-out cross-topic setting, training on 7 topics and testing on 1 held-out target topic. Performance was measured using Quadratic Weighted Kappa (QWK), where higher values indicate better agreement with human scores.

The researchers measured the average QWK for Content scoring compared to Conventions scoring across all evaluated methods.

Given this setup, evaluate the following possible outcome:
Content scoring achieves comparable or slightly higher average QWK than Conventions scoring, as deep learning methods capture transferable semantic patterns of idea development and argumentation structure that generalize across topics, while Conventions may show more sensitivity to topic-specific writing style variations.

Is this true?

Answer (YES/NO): NO